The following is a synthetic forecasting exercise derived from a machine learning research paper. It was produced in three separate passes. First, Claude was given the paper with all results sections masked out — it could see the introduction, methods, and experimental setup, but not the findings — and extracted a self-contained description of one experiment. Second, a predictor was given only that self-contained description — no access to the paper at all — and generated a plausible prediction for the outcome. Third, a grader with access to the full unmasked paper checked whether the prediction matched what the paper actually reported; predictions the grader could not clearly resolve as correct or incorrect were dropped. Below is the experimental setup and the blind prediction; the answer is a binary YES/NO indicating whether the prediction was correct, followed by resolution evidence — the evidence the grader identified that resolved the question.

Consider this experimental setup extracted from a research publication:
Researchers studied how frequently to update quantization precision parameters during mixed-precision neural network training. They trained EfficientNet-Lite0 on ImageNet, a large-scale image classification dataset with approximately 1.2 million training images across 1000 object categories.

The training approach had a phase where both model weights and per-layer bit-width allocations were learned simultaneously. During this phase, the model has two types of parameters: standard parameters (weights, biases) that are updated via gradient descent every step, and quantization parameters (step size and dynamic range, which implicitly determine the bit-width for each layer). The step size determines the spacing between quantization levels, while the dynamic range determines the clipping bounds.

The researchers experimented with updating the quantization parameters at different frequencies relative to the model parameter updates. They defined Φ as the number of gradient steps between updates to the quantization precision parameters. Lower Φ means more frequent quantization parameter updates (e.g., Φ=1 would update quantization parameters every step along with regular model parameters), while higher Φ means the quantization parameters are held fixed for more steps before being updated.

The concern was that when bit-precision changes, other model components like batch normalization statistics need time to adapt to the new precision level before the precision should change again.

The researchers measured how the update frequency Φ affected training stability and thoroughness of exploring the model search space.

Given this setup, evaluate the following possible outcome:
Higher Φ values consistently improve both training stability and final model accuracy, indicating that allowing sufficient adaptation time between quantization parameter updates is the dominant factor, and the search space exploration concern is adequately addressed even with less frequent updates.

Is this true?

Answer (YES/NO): NO